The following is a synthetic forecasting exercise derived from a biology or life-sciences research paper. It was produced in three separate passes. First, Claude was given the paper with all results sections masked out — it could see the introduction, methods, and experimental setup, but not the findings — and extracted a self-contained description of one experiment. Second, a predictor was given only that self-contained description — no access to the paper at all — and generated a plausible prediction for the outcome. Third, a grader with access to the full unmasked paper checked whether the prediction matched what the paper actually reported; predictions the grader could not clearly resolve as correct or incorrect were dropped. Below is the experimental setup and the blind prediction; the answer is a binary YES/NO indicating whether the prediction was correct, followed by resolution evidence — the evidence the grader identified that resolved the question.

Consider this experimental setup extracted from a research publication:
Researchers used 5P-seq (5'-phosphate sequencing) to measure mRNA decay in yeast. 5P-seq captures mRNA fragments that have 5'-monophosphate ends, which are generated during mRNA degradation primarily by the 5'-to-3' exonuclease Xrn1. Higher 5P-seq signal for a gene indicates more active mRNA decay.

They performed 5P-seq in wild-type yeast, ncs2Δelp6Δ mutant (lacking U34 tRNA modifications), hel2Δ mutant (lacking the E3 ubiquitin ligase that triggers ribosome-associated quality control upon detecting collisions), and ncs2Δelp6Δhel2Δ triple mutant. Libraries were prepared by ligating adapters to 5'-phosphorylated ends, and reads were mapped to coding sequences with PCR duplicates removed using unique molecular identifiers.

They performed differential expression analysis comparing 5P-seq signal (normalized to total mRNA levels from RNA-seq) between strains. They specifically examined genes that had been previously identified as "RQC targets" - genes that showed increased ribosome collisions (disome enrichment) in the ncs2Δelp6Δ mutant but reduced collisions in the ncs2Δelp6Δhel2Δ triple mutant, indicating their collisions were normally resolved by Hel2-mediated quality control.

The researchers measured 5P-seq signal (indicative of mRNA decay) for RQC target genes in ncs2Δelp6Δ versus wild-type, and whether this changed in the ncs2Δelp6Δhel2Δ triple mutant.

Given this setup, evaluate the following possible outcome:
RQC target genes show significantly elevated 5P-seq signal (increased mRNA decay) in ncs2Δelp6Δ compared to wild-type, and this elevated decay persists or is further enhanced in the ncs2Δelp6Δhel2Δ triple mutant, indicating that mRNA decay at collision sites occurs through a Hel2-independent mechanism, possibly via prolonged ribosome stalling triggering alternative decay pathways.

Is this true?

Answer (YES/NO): NO